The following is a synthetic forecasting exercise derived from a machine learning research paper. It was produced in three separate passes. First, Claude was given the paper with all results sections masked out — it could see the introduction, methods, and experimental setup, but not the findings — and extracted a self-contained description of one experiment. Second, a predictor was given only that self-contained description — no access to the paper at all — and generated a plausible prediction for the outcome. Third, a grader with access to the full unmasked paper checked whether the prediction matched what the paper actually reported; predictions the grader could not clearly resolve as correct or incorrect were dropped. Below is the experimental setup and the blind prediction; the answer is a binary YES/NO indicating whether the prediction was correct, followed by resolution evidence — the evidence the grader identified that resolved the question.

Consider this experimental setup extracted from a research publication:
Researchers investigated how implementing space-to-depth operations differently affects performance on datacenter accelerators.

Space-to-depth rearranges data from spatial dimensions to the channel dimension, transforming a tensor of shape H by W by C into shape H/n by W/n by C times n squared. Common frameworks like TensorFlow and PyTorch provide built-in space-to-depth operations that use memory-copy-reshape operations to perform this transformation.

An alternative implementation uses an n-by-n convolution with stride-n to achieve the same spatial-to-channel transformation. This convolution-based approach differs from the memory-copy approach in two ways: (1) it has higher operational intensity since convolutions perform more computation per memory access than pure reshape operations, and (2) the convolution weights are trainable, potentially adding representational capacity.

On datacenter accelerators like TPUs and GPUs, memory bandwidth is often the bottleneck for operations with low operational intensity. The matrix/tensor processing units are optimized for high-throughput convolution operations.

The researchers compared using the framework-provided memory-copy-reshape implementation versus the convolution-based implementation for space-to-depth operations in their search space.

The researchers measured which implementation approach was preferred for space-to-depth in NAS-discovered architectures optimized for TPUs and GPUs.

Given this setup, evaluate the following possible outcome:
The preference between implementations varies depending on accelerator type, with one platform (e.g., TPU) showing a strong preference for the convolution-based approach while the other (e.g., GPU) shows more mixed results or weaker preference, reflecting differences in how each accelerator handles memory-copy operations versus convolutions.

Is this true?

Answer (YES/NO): NO